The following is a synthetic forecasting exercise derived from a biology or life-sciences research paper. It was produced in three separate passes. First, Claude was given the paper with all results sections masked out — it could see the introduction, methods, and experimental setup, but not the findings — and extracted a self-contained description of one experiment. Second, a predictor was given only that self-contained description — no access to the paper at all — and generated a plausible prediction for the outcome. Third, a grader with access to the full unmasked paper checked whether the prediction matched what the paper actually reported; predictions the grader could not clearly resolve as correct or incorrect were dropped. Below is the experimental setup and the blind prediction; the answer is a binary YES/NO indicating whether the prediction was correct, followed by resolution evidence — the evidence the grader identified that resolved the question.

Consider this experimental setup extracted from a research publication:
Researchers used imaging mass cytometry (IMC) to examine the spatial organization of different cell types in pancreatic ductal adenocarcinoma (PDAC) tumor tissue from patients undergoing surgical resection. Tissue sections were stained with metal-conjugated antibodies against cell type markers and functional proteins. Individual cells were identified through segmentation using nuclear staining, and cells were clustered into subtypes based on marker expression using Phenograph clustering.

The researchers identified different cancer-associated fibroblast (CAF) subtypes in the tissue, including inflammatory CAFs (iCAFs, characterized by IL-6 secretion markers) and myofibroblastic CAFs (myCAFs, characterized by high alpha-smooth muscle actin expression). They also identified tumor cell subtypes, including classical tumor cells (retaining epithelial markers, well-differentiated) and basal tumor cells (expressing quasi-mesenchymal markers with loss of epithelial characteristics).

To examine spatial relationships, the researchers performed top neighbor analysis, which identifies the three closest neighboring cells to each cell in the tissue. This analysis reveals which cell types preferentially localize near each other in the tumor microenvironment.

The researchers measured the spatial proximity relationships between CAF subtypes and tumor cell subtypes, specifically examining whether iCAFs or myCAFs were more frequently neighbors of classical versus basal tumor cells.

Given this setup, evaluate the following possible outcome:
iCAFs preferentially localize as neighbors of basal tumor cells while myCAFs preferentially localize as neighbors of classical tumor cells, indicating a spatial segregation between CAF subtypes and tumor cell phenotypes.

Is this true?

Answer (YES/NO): NO